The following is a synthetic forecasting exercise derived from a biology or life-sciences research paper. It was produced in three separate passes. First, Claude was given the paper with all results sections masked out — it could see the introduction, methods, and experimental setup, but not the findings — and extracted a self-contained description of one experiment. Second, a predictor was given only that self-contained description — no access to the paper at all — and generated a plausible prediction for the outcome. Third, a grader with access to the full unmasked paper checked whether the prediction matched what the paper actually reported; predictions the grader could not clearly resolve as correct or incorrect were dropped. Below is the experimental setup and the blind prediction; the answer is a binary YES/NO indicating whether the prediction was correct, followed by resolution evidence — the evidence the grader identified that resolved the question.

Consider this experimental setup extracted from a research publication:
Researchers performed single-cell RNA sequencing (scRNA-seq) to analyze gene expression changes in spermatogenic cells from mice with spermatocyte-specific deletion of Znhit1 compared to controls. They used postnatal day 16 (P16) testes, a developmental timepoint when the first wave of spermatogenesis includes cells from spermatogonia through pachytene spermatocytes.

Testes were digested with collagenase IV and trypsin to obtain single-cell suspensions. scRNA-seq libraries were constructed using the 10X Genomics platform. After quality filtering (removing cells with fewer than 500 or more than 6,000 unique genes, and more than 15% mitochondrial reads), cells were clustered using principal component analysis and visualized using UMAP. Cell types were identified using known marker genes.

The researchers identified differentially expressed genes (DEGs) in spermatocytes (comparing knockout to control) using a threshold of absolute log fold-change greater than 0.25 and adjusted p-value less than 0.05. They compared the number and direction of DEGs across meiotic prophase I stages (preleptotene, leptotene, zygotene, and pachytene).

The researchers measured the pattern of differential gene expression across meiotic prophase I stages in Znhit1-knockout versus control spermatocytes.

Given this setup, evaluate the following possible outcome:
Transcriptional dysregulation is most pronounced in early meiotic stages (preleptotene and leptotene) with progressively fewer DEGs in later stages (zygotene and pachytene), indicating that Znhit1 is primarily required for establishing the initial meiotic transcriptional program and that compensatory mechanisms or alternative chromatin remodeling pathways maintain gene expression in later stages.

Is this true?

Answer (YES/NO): NO